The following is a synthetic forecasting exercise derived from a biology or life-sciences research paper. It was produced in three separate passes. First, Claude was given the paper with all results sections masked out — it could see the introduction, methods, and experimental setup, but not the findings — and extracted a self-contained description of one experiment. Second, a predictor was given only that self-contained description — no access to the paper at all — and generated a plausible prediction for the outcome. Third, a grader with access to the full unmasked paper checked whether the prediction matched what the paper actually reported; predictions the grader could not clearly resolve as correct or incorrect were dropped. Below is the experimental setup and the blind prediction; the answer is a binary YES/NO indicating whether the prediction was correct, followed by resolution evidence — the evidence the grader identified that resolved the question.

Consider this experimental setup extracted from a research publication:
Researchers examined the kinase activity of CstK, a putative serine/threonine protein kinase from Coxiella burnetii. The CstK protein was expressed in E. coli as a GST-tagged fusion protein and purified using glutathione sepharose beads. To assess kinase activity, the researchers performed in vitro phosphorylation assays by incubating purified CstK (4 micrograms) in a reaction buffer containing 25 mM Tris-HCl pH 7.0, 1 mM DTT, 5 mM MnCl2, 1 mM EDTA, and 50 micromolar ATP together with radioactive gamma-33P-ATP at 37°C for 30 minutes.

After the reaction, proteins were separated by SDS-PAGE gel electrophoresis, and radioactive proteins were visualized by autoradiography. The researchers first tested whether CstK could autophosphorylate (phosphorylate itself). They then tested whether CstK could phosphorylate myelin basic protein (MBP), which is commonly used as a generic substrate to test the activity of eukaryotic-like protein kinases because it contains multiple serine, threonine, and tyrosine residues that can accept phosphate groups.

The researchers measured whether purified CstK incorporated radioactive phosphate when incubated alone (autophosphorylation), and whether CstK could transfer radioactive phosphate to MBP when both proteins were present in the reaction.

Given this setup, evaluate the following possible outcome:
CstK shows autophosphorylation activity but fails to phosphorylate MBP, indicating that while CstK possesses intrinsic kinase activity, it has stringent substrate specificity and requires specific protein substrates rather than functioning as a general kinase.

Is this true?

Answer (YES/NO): NO